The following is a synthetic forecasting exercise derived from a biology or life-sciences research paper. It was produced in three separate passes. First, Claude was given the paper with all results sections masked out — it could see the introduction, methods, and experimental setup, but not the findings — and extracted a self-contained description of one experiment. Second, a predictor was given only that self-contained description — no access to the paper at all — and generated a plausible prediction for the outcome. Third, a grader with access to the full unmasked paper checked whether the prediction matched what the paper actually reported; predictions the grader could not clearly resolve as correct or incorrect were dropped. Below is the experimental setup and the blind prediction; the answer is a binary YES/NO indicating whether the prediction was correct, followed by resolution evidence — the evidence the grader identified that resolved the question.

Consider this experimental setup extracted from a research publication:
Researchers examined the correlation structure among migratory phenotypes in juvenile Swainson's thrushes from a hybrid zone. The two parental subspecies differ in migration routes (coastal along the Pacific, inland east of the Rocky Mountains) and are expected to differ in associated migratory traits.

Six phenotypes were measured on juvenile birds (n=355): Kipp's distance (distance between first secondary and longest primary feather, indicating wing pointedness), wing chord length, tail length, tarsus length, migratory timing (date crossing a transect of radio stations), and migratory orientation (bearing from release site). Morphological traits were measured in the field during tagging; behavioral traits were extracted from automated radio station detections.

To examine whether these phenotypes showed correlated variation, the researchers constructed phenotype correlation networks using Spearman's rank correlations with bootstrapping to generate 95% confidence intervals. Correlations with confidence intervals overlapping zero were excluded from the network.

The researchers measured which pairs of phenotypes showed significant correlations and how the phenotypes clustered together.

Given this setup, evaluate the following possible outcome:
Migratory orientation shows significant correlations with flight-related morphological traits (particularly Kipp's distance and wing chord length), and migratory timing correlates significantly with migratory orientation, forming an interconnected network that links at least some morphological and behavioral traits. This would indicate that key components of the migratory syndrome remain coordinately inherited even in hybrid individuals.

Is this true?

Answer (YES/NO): NO